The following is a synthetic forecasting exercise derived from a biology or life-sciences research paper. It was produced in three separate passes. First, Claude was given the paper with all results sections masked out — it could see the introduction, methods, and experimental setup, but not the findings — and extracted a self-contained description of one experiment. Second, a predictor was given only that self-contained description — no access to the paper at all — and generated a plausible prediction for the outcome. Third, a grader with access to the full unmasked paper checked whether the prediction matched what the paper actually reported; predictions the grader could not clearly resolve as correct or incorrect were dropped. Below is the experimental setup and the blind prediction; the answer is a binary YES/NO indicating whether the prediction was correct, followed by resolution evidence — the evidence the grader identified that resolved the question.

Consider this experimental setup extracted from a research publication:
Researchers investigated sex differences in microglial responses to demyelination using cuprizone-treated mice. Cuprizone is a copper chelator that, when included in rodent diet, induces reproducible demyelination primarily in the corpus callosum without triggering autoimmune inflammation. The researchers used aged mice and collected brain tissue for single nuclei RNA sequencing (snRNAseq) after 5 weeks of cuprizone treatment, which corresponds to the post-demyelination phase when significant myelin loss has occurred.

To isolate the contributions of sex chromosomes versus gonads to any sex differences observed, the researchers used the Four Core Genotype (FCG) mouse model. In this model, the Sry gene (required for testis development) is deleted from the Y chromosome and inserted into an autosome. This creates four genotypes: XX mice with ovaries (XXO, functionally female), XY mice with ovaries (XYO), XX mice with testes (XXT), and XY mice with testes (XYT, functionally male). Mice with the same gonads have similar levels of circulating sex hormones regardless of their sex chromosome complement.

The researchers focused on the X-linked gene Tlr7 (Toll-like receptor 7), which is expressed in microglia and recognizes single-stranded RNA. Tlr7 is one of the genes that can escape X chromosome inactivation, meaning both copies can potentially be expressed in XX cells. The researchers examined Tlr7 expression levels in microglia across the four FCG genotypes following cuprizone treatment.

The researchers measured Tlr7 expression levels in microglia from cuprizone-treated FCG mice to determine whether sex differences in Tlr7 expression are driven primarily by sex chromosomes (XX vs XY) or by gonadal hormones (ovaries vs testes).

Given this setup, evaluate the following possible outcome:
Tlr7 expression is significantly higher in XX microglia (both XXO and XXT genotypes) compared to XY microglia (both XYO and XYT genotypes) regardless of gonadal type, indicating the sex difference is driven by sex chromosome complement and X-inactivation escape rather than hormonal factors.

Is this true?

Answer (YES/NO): NO